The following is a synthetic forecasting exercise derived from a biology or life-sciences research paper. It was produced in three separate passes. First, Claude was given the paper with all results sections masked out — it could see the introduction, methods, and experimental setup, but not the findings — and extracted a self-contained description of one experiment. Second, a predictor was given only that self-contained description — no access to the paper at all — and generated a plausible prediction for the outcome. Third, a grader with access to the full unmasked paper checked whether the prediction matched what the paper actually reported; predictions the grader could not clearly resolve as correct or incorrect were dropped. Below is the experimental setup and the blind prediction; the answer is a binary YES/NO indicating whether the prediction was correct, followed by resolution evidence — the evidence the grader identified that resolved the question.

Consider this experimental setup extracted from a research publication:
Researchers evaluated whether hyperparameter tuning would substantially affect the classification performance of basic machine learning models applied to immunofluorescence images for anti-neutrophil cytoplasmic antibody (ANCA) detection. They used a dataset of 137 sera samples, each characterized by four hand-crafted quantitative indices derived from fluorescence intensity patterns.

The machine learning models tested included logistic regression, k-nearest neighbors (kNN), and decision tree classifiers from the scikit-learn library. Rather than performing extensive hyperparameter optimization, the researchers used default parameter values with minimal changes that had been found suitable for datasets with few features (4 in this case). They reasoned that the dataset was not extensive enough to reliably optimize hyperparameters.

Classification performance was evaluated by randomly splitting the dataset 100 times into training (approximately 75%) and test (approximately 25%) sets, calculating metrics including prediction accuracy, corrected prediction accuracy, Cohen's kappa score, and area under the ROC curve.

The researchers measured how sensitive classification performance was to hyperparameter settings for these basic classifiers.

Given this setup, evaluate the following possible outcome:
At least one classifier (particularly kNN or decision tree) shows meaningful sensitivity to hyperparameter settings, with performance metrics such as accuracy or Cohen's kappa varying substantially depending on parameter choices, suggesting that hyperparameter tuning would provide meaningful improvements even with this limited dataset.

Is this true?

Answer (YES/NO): NO